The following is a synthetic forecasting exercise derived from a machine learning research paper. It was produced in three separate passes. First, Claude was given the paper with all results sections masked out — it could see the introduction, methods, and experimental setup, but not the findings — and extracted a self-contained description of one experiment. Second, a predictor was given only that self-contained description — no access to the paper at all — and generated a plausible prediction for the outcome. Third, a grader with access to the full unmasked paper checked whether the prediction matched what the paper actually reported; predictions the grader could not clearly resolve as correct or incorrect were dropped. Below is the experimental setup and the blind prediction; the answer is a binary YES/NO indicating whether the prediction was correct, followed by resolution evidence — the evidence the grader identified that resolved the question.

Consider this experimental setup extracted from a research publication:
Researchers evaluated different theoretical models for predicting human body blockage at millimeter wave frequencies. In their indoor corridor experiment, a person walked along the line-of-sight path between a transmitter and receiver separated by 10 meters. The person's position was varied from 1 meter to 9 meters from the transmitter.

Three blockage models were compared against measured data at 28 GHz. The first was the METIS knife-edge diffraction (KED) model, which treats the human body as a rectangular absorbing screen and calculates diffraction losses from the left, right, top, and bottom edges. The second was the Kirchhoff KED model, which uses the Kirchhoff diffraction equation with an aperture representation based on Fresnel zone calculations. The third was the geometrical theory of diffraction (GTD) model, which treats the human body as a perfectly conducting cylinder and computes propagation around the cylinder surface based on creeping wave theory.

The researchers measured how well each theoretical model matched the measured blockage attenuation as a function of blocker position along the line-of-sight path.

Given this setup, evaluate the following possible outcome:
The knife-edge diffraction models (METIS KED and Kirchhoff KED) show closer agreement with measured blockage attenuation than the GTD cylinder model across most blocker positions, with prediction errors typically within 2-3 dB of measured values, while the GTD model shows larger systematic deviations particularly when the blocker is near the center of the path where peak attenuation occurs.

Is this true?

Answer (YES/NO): NO